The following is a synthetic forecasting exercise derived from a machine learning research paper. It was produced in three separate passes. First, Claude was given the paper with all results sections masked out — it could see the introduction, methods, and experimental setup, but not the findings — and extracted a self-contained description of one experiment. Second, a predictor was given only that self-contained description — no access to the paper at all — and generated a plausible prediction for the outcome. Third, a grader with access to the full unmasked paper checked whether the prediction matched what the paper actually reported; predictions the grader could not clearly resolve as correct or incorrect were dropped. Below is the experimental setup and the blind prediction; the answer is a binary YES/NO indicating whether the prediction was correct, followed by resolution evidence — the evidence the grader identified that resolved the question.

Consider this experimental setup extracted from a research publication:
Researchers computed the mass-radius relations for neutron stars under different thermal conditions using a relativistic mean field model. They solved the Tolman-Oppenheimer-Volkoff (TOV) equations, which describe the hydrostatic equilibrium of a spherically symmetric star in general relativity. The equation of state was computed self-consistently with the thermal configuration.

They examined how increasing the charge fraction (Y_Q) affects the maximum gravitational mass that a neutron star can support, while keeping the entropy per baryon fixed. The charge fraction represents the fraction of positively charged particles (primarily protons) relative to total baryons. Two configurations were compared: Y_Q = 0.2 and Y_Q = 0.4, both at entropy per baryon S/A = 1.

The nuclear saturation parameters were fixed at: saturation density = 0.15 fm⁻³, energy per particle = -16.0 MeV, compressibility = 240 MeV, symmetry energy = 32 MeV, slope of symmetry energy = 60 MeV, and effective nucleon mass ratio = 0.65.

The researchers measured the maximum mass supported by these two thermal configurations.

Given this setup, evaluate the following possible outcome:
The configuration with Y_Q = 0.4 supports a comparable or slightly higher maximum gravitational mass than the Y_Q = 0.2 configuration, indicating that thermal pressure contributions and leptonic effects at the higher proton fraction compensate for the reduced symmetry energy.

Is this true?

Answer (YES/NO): NO